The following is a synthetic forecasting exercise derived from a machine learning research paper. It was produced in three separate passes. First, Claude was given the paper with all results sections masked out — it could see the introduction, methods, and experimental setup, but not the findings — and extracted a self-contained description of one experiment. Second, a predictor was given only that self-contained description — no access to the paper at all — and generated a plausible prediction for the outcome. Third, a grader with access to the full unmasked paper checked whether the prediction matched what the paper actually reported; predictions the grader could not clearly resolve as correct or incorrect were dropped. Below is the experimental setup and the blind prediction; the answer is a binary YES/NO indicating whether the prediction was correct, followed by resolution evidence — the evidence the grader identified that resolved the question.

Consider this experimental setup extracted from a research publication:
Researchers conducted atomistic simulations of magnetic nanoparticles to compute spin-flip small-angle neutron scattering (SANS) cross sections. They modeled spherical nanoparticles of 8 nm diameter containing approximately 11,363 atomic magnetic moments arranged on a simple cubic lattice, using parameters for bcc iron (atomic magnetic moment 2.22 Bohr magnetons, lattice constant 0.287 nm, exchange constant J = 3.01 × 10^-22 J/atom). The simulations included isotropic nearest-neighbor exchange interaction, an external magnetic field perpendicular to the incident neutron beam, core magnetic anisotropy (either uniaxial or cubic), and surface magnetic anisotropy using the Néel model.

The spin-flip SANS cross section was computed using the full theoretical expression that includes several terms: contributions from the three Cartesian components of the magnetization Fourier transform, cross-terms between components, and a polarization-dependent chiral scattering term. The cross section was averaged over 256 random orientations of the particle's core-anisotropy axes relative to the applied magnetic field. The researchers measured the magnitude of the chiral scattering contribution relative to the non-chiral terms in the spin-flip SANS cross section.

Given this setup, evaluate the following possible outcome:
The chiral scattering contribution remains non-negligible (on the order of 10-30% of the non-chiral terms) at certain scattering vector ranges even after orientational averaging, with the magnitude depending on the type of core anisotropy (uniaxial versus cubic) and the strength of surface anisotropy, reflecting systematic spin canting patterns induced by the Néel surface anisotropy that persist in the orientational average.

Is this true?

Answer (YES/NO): NO